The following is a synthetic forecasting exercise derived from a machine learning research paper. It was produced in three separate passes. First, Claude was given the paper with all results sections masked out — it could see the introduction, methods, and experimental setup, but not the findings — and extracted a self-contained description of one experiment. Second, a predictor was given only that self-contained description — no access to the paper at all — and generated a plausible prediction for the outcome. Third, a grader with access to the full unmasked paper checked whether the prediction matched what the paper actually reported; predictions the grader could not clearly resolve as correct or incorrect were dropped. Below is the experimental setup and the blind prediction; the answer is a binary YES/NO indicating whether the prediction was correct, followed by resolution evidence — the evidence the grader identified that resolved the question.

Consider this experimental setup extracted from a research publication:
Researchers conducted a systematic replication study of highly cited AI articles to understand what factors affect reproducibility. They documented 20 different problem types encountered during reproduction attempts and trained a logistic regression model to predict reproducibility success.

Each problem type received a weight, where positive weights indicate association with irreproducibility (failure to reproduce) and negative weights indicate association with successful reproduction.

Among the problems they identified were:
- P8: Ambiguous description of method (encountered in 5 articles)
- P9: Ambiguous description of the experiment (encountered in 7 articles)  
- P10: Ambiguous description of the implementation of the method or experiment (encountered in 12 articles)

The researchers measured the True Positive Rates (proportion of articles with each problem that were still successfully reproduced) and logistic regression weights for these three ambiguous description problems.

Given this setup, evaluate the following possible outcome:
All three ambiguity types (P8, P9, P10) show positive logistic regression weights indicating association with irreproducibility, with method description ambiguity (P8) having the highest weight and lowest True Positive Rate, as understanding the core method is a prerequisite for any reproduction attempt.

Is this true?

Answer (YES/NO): NO